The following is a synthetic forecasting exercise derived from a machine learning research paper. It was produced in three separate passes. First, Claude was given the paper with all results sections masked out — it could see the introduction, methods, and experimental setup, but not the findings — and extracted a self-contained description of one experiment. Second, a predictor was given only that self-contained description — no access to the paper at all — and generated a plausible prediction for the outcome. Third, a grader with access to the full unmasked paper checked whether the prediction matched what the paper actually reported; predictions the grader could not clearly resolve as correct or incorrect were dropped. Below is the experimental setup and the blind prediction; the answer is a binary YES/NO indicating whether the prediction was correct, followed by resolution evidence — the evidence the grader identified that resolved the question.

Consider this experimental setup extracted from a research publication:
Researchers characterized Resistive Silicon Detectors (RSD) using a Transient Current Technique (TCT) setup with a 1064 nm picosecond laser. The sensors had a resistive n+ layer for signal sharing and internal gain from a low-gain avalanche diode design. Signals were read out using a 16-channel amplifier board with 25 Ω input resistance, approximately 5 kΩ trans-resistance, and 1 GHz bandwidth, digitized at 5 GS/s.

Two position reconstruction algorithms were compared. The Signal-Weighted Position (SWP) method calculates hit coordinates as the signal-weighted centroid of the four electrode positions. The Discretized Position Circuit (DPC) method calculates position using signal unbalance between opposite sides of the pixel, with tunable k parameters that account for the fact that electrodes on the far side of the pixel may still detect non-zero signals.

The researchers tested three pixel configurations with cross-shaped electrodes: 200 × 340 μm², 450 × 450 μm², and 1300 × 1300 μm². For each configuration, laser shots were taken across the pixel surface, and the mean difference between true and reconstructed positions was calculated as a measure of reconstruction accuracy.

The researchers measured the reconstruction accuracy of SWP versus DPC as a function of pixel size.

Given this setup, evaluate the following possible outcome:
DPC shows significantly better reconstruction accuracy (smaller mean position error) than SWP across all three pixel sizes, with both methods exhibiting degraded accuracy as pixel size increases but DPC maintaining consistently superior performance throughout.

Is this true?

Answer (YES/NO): NO